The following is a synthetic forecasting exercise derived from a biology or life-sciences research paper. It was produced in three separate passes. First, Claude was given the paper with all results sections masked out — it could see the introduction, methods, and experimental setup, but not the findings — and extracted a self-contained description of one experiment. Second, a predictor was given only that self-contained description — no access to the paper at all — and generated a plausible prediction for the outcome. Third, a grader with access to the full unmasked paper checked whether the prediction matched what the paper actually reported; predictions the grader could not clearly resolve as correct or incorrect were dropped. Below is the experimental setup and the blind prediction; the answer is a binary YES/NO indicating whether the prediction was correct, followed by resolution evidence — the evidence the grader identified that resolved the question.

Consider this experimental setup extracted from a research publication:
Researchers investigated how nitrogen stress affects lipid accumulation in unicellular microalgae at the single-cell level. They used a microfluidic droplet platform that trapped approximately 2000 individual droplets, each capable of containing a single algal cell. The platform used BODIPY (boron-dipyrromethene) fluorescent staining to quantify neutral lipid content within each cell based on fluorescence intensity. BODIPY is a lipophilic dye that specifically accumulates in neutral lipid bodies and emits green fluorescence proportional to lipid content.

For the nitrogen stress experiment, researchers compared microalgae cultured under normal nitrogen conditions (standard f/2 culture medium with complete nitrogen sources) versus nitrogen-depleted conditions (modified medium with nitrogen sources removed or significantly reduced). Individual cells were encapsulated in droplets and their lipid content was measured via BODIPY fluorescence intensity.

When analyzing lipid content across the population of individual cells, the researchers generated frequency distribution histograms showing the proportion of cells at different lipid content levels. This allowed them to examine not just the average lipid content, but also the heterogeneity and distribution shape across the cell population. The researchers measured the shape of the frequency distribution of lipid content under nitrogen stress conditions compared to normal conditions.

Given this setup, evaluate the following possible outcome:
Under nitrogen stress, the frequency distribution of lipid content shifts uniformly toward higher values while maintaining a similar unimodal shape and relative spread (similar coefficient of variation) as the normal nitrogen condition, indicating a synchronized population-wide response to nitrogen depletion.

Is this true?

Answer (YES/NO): NO